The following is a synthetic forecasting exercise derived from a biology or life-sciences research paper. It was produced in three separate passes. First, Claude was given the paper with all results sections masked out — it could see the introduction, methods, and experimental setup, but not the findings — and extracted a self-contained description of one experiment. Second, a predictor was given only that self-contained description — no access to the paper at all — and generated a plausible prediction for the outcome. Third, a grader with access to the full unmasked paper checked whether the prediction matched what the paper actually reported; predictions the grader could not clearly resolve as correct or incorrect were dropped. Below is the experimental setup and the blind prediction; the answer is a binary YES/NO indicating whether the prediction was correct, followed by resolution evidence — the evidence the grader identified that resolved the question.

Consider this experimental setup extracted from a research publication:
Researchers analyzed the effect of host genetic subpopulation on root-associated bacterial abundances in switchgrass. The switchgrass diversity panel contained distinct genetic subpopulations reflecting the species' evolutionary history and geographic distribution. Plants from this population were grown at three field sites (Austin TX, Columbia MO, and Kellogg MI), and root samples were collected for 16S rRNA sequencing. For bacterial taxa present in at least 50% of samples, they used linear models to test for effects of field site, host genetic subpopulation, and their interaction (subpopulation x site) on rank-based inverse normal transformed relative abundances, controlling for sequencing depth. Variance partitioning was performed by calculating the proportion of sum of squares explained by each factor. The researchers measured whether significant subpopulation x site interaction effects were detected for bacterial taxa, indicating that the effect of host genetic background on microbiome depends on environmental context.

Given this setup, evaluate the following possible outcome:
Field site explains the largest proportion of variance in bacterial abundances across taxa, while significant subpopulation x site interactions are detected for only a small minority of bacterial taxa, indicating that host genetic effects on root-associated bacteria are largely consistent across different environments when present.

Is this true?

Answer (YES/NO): NO